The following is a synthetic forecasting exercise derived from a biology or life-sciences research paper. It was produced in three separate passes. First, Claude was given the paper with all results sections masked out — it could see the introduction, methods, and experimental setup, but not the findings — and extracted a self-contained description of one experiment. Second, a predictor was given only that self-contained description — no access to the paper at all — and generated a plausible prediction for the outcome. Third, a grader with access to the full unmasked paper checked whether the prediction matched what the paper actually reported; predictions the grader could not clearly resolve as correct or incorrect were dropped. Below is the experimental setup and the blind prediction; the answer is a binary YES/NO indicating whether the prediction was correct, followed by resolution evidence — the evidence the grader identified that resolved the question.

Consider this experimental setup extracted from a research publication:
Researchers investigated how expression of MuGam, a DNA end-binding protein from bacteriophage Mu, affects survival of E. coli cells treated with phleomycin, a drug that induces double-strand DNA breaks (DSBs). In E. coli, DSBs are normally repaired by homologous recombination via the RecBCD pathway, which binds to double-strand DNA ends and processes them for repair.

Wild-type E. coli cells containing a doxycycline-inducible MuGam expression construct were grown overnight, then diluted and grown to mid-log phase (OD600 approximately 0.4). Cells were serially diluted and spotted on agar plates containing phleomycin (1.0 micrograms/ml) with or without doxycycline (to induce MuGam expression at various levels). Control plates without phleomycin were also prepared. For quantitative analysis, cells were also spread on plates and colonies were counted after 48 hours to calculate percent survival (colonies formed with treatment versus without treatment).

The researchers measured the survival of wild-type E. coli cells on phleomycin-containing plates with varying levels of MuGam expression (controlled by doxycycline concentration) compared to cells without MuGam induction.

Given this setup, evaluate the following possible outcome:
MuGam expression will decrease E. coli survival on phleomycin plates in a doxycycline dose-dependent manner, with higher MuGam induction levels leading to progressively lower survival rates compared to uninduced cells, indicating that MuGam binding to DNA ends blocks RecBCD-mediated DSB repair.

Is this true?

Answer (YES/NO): NO